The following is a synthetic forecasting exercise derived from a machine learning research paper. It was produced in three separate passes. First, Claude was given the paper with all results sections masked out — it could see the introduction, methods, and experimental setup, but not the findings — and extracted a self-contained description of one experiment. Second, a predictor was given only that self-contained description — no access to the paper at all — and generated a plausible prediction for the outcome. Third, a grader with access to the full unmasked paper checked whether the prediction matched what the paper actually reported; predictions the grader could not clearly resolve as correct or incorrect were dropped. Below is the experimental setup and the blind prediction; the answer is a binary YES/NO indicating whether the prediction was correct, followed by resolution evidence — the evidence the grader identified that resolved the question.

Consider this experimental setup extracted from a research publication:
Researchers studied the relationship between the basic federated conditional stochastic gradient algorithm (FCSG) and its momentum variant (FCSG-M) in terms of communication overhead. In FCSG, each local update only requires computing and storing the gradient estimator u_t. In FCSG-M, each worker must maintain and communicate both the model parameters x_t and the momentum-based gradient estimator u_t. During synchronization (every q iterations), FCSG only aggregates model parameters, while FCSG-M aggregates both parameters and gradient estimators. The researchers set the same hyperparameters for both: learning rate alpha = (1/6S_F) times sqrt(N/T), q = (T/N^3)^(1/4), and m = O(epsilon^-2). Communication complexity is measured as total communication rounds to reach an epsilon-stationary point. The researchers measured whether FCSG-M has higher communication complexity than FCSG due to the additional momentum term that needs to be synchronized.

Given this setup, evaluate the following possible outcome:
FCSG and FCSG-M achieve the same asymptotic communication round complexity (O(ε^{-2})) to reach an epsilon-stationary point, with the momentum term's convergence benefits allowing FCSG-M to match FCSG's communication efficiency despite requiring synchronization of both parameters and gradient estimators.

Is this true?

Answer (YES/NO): NO